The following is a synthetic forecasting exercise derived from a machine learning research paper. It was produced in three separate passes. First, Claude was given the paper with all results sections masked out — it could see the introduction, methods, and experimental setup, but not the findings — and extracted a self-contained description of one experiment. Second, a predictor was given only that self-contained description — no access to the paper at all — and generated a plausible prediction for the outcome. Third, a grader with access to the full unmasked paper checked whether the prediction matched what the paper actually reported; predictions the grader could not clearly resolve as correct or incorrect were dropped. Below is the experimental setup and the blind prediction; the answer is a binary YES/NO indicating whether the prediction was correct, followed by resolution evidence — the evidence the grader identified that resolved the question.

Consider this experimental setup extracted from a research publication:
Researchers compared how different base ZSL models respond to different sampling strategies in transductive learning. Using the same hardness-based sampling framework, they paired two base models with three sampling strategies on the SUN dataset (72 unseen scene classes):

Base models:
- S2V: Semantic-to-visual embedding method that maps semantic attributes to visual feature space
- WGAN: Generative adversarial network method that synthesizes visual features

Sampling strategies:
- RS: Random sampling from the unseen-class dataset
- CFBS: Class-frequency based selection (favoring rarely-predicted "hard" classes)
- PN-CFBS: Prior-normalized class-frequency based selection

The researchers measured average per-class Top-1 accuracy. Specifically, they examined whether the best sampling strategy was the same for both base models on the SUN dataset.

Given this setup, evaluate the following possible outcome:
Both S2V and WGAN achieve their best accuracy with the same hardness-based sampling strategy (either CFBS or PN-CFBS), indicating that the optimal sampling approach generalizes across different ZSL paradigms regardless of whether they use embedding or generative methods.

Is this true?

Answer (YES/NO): YES